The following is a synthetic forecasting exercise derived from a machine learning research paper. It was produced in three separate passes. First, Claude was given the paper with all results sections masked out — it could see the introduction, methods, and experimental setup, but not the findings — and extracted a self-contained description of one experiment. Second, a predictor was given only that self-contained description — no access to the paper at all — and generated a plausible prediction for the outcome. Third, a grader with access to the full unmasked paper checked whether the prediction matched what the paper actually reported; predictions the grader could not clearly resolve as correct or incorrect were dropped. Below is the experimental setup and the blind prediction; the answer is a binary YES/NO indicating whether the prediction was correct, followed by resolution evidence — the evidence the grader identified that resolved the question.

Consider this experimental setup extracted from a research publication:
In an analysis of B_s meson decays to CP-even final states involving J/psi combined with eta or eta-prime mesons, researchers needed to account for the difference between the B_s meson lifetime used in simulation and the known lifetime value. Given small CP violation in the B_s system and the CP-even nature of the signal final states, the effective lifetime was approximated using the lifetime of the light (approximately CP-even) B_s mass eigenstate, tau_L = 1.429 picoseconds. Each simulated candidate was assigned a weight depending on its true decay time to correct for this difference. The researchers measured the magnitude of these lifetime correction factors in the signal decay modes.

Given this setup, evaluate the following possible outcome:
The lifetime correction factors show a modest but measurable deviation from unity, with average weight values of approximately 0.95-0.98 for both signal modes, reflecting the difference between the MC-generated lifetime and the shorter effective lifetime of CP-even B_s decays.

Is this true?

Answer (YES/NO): NO